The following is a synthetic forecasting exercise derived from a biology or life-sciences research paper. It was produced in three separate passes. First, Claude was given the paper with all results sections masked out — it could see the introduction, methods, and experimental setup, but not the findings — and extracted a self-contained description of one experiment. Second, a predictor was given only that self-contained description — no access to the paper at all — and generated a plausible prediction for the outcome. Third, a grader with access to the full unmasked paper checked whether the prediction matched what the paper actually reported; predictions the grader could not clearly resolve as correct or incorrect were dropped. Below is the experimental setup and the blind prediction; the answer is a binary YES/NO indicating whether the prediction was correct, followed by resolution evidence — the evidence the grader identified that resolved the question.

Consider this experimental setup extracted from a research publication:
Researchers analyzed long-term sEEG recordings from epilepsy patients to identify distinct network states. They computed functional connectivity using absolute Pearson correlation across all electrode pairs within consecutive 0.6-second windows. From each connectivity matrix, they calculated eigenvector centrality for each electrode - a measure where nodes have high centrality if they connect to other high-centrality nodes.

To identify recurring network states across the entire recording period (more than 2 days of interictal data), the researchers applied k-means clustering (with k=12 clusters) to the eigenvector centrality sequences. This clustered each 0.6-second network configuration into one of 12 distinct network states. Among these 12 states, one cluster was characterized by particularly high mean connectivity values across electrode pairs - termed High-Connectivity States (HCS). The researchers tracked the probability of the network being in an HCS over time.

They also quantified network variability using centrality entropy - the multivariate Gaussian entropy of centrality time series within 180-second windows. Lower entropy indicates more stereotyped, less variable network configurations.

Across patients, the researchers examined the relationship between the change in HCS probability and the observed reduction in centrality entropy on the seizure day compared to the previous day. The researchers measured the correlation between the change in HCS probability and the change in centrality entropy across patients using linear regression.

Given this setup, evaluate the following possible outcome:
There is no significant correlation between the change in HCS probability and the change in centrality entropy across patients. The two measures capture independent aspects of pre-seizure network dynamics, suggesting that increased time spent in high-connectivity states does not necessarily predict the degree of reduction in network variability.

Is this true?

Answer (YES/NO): NO